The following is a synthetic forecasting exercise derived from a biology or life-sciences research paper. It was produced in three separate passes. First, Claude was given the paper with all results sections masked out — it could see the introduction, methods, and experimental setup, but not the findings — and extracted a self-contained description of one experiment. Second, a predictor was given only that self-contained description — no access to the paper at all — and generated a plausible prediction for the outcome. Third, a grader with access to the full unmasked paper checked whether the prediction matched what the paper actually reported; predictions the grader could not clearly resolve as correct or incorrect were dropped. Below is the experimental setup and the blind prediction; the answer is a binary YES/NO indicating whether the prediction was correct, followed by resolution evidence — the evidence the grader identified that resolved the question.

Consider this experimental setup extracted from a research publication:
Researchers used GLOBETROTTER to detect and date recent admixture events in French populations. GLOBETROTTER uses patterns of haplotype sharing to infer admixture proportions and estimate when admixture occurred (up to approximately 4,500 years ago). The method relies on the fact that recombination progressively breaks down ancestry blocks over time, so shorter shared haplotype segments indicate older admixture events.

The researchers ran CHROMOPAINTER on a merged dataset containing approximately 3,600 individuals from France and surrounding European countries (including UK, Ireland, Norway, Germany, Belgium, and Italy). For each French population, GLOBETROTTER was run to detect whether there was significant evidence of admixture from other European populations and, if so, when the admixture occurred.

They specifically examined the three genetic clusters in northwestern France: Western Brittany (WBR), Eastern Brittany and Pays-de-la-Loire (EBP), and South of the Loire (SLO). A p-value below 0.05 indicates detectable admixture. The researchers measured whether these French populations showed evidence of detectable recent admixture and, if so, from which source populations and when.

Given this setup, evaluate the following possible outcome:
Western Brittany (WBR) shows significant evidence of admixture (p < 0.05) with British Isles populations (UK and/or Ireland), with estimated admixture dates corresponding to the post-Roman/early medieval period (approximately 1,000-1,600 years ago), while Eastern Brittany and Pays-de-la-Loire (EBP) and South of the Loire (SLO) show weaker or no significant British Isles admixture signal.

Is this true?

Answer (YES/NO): NO